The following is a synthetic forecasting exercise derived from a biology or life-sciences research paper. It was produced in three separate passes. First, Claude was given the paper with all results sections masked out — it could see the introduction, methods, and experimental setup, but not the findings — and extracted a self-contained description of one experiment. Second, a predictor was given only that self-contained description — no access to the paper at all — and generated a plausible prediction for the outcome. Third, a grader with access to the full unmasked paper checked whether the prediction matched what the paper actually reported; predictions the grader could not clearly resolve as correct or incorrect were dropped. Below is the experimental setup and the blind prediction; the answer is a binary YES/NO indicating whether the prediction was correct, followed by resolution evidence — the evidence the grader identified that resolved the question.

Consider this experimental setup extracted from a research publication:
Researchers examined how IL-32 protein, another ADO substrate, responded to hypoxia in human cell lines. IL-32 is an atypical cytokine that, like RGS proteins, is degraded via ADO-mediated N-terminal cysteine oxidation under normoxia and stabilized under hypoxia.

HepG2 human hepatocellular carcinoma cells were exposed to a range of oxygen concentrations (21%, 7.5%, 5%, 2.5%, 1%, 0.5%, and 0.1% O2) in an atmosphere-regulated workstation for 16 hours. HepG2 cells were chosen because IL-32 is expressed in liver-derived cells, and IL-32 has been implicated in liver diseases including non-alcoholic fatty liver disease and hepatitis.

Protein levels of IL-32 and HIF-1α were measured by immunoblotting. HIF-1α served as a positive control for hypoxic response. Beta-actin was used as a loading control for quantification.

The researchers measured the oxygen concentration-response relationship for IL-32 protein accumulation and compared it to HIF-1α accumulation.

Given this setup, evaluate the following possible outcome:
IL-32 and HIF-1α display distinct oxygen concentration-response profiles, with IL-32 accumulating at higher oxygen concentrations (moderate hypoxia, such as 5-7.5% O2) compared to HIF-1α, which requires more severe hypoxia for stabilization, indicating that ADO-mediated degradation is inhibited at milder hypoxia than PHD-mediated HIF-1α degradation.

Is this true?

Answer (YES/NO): NO